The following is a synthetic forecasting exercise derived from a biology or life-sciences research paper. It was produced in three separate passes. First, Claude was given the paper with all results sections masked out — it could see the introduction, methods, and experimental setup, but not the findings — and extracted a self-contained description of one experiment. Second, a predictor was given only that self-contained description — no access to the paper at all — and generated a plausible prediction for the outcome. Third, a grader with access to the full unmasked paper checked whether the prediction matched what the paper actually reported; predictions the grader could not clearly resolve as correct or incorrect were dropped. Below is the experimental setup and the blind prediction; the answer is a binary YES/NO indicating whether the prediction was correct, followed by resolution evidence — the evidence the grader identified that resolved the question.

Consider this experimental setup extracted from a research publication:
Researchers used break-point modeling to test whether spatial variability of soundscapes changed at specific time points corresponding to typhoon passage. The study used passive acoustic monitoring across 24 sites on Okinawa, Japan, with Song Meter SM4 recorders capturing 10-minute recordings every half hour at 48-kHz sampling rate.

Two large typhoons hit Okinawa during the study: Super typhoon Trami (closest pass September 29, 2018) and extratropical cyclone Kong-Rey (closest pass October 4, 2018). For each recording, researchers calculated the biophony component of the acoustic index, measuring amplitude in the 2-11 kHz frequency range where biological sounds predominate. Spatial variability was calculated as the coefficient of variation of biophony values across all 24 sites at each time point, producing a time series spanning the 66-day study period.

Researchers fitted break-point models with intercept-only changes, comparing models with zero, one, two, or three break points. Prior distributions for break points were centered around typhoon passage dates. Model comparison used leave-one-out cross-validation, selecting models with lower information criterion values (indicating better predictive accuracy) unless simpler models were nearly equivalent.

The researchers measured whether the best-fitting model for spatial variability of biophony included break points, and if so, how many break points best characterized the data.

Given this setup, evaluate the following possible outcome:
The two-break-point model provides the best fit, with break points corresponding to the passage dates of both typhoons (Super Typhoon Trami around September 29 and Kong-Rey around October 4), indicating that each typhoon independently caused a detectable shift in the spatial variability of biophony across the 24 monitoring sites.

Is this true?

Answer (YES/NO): NO